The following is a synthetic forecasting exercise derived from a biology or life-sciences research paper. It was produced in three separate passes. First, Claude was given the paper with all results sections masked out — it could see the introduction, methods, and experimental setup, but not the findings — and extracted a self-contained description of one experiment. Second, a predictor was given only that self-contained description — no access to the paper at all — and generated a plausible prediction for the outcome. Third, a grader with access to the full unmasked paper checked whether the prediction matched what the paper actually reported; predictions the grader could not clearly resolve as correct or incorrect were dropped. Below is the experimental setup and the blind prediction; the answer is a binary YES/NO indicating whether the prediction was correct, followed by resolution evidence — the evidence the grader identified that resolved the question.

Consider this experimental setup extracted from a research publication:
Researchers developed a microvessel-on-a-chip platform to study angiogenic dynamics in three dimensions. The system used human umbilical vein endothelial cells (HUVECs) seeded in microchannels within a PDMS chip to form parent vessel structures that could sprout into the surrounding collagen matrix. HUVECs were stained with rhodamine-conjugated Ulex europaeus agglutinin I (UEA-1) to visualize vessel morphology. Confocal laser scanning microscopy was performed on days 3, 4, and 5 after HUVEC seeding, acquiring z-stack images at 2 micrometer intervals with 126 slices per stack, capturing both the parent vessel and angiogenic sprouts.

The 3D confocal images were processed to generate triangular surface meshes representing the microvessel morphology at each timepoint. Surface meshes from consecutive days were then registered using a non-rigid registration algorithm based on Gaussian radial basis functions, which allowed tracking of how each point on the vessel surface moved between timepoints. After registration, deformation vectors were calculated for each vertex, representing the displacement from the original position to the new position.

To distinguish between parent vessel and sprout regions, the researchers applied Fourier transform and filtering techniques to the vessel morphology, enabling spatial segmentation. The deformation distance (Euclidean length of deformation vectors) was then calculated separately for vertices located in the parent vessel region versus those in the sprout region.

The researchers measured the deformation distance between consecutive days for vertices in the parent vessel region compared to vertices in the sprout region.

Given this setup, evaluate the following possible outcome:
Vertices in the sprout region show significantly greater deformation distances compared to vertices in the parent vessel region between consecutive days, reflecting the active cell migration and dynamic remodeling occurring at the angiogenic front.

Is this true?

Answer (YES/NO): YES